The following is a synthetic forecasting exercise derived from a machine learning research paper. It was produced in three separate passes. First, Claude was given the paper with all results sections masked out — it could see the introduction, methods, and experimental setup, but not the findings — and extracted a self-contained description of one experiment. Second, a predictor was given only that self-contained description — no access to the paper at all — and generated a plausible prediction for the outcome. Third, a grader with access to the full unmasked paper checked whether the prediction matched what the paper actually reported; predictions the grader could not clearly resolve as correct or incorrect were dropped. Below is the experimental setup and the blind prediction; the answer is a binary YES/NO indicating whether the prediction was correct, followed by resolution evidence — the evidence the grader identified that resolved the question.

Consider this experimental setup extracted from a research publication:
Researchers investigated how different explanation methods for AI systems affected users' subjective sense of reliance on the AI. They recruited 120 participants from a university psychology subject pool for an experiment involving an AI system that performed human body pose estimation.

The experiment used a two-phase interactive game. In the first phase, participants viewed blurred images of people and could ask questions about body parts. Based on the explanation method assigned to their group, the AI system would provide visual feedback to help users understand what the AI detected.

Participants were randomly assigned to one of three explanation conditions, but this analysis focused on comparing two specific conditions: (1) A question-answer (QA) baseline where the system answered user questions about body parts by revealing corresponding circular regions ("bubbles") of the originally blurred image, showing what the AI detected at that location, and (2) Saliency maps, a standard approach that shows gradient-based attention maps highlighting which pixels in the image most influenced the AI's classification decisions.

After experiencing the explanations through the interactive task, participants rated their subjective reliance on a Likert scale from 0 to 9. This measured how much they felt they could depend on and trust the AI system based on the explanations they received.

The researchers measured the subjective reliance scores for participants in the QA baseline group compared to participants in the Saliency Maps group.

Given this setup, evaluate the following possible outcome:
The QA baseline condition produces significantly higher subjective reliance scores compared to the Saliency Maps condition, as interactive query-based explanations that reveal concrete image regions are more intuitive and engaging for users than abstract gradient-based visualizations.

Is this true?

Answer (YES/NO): NO